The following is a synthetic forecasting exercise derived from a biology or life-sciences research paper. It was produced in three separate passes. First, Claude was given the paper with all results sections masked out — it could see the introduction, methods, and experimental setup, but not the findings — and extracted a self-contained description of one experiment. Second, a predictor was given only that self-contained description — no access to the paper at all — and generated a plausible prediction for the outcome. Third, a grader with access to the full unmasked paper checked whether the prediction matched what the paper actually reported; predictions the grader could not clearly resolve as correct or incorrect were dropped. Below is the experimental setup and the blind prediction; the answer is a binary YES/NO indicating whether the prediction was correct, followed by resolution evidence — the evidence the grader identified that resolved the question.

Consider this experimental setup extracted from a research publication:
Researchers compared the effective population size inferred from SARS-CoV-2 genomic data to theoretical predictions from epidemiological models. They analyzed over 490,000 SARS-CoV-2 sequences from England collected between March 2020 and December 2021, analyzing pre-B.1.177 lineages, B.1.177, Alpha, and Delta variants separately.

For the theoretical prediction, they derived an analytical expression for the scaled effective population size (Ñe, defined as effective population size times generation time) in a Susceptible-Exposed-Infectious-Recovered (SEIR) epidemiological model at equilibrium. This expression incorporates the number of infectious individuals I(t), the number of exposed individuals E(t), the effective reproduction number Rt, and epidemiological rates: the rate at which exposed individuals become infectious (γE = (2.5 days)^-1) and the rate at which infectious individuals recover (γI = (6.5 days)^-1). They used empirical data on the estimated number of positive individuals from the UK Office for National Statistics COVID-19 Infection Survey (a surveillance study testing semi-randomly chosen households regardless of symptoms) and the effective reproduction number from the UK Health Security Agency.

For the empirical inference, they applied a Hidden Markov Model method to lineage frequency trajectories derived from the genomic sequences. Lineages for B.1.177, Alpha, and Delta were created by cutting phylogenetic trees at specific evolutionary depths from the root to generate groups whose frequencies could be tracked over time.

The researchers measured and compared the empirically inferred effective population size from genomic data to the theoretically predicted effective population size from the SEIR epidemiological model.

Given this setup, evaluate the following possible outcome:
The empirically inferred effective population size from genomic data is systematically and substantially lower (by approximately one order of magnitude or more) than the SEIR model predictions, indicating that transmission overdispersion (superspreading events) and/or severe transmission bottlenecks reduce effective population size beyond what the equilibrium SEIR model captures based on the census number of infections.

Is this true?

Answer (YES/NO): NO